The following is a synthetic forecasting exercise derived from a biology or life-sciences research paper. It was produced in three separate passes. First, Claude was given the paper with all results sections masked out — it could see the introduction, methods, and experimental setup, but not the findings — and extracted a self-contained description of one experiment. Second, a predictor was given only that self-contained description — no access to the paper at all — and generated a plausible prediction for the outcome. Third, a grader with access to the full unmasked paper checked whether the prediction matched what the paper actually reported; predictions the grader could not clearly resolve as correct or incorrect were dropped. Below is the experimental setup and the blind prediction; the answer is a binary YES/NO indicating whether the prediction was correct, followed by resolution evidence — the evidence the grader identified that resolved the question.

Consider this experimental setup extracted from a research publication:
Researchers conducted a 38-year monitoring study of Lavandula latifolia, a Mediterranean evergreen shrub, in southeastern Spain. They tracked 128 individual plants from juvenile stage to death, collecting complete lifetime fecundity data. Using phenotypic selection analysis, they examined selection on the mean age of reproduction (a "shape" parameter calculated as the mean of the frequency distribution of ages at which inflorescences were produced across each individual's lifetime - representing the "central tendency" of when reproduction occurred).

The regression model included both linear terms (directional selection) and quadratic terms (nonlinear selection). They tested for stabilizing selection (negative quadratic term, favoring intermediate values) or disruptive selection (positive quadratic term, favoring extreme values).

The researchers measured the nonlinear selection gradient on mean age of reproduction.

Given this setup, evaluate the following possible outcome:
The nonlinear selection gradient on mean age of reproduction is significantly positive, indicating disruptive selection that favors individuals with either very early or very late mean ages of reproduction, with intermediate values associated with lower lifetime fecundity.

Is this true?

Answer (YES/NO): NO